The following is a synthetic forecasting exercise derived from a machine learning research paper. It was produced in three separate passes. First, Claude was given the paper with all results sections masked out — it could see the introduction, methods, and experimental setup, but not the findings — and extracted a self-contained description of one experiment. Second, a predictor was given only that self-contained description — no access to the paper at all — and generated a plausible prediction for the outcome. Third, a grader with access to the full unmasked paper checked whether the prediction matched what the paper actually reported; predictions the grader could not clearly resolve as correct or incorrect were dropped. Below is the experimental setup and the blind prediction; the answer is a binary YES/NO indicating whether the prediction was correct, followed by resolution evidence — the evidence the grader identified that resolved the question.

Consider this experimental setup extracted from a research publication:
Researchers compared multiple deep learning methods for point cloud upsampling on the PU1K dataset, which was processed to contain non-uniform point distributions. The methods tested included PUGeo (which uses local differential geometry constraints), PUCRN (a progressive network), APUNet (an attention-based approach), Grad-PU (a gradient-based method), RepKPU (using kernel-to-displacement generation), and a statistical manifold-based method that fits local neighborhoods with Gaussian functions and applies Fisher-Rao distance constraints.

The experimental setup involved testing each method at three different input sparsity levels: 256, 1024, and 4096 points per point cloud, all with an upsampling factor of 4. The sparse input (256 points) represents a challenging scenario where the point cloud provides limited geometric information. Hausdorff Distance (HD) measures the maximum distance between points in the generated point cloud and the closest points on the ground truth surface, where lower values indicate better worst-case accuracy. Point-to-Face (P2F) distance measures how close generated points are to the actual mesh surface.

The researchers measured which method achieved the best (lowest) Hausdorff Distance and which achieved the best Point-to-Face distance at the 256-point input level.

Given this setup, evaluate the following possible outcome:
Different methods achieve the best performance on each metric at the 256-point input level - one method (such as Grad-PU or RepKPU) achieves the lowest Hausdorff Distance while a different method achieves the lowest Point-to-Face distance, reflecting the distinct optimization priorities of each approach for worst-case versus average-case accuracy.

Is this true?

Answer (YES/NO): YES